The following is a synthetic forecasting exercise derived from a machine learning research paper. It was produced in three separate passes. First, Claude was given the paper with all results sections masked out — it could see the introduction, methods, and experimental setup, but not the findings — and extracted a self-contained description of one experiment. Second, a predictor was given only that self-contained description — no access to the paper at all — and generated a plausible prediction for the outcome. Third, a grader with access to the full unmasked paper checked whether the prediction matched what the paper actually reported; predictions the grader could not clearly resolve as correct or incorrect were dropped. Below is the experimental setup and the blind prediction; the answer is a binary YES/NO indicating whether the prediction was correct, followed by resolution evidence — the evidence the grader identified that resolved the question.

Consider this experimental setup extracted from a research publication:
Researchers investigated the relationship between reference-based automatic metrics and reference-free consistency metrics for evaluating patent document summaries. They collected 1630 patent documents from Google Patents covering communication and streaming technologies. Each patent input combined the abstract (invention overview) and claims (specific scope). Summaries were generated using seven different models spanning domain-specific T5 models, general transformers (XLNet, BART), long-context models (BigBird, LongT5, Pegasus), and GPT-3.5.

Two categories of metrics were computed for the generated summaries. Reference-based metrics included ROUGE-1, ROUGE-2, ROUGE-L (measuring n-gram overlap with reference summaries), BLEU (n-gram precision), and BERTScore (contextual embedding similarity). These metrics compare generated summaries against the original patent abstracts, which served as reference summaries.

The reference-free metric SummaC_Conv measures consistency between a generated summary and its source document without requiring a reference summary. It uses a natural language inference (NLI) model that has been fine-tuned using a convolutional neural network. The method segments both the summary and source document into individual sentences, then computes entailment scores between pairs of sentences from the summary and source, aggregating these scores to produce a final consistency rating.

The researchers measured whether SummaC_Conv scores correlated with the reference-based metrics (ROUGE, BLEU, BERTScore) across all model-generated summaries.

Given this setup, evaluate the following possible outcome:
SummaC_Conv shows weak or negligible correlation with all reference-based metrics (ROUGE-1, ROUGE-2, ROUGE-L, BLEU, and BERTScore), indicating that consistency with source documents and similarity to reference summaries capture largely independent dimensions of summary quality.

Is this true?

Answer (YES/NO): NO